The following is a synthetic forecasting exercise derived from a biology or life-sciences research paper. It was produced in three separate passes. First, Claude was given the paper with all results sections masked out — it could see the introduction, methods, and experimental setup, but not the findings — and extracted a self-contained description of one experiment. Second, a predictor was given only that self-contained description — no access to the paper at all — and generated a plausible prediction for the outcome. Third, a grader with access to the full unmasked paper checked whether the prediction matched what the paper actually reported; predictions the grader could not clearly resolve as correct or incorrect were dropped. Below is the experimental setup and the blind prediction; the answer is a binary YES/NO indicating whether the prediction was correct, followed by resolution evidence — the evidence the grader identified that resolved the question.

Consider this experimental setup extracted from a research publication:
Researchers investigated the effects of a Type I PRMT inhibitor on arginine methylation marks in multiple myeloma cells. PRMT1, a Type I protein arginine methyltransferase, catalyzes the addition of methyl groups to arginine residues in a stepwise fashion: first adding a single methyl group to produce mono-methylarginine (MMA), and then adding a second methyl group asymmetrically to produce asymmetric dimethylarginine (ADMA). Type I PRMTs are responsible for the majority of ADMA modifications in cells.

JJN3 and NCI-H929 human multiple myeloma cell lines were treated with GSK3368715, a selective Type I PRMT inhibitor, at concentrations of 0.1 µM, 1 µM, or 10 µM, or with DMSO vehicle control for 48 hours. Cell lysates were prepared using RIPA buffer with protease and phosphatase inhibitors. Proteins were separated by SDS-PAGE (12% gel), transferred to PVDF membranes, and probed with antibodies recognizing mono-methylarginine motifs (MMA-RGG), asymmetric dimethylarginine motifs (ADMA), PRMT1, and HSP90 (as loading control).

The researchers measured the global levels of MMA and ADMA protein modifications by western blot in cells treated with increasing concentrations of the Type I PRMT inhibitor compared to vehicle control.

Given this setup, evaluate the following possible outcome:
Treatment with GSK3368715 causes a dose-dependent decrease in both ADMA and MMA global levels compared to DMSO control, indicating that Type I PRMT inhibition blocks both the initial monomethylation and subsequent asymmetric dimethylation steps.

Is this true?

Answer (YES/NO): NO